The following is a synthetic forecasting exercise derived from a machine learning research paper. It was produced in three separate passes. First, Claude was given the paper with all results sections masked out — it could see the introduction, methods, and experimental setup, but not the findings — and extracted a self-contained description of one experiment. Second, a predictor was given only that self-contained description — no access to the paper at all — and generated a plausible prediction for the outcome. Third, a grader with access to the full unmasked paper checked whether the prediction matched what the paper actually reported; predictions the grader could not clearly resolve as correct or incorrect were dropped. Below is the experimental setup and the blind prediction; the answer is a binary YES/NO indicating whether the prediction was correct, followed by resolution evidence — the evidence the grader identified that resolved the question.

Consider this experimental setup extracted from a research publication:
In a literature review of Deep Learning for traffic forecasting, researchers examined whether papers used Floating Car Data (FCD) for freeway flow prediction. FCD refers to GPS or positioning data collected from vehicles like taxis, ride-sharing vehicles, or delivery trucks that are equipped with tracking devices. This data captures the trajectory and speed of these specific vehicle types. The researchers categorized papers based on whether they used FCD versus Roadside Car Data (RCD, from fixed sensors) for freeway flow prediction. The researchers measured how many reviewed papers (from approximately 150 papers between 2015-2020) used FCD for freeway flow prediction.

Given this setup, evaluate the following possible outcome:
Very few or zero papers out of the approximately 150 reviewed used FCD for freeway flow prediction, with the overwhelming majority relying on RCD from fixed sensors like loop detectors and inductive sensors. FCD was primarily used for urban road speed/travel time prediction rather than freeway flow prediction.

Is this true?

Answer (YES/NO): YES